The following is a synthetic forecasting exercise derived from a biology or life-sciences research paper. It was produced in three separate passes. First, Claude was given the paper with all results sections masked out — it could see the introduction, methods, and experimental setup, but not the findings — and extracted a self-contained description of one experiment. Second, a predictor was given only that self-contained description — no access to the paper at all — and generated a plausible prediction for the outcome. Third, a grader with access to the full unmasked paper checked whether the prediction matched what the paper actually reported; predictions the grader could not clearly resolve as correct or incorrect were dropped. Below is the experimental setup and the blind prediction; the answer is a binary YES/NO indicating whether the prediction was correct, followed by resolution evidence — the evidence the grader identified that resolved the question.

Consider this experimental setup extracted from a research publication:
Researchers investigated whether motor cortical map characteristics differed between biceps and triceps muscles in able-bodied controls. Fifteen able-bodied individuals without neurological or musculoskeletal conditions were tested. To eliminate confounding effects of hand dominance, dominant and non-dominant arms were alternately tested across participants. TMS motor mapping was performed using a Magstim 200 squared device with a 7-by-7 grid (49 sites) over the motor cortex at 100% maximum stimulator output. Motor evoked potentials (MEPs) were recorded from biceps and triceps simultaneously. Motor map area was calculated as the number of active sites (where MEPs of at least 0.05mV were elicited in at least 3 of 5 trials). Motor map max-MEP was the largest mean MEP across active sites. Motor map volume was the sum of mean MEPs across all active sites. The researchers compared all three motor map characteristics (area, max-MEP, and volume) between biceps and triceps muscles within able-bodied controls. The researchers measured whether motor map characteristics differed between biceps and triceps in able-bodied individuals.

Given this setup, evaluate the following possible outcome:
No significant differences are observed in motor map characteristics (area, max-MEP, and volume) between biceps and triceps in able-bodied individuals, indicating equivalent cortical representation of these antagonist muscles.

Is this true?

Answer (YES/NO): NO